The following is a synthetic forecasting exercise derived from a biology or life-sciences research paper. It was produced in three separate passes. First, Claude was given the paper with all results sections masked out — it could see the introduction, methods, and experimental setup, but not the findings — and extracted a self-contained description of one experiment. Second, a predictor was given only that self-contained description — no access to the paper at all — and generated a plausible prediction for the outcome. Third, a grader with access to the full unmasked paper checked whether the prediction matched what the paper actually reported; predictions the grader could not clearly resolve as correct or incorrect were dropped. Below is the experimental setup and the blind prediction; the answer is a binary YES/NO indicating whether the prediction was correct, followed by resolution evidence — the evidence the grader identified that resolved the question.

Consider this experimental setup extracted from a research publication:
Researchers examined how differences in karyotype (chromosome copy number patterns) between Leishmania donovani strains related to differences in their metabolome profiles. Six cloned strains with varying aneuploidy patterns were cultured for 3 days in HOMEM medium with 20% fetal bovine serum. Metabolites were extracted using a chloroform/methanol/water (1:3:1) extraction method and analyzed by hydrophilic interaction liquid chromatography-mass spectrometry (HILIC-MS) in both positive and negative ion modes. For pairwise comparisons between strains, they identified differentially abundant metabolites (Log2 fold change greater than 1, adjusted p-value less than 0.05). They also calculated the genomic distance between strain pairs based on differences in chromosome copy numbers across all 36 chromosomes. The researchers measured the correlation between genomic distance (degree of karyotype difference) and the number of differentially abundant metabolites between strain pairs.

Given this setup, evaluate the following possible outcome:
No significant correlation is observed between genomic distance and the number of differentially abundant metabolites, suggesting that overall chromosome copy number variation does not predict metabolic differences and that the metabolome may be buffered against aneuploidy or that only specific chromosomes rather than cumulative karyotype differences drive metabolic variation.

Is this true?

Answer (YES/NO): NO